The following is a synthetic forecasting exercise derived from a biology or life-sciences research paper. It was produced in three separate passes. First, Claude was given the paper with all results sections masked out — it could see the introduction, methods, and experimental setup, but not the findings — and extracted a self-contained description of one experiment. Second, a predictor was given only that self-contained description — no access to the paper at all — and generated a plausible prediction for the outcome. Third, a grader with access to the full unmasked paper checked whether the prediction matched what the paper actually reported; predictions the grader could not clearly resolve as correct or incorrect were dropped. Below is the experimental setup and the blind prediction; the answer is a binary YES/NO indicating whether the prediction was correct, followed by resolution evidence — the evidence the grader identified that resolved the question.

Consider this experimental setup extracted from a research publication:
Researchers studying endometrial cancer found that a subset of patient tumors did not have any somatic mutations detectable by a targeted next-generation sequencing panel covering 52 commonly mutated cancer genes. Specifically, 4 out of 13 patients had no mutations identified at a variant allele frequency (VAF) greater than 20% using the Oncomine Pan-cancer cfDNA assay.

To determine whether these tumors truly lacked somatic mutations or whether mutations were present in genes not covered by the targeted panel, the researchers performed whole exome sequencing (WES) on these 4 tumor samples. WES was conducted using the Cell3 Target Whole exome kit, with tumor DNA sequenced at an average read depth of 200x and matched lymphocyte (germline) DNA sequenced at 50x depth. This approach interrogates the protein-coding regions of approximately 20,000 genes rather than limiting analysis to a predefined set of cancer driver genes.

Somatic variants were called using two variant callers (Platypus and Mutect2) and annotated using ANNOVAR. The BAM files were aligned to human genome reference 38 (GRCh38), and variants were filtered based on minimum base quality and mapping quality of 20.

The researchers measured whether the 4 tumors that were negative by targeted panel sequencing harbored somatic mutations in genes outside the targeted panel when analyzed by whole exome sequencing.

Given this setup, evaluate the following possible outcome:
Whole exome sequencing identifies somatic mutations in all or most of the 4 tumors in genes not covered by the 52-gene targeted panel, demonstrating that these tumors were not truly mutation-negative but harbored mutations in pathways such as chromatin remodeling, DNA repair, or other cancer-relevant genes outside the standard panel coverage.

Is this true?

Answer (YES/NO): YES